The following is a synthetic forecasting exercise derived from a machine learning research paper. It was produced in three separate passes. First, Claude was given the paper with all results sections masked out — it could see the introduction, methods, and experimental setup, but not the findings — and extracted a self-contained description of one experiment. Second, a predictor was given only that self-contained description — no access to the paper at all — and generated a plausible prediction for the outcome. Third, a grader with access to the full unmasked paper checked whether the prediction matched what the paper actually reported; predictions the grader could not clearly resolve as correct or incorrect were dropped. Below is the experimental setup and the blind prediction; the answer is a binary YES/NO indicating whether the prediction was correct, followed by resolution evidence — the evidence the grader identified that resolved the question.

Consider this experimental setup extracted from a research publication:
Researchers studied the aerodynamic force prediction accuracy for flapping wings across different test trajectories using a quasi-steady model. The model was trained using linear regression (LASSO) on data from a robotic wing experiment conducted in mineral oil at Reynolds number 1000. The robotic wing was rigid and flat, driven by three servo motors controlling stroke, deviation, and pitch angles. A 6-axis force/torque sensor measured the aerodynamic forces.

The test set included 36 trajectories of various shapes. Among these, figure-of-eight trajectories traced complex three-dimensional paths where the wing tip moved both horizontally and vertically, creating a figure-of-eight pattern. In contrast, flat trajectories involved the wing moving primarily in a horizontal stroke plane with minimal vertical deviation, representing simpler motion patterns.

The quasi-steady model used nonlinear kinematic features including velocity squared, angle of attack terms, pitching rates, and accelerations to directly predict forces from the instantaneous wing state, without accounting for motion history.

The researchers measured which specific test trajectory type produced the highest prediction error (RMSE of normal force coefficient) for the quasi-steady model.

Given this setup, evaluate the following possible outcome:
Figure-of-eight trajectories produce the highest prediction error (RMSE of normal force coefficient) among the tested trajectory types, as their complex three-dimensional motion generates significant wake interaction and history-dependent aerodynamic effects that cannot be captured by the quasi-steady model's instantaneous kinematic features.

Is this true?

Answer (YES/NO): NO